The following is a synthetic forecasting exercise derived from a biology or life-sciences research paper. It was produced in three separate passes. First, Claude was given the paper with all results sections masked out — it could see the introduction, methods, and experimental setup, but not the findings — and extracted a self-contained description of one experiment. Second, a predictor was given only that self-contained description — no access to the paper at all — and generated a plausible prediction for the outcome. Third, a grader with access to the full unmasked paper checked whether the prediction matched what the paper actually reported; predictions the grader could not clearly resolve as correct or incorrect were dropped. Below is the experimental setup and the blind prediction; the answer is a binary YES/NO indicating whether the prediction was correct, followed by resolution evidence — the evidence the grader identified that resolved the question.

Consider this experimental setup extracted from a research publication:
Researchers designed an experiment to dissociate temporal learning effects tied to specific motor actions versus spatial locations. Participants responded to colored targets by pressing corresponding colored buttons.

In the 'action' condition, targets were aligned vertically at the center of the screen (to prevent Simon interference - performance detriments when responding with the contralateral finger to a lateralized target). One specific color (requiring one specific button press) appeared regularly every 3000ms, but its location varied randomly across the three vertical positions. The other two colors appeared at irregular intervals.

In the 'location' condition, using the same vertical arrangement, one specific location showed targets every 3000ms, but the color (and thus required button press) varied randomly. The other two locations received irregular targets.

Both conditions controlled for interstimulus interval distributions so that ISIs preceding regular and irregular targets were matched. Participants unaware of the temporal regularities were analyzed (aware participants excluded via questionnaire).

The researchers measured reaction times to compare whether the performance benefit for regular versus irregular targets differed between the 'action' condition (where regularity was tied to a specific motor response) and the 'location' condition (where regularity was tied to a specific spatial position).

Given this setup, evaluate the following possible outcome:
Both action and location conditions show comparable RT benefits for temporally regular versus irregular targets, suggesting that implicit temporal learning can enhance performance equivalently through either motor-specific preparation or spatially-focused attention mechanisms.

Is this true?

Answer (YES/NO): NO